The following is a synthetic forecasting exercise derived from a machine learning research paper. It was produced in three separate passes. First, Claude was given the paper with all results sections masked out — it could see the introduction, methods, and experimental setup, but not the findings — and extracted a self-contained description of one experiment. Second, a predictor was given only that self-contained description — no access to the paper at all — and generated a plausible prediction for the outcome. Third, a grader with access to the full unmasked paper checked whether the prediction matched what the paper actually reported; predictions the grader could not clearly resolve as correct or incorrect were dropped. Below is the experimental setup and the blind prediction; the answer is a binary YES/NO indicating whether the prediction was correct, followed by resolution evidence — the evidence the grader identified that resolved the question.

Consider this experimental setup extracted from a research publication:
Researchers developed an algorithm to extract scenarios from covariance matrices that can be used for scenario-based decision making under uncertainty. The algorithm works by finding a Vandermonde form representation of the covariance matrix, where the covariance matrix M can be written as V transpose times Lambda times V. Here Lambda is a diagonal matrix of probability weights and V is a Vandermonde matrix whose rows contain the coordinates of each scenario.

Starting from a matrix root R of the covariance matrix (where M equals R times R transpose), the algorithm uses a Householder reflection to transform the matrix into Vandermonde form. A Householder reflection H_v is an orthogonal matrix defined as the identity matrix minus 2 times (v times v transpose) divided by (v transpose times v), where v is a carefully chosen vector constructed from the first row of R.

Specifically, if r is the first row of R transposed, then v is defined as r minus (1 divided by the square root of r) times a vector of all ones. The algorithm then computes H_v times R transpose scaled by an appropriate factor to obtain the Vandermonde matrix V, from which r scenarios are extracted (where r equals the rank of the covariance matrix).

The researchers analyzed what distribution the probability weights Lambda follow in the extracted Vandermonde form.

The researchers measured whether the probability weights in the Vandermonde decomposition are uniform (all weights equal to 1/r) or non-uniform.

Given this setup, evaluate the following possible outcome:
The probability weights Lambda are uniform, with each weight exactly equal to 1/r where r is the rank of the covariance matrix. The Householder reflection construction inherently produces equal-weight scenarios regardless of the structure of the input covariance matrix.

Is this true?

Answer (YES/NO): YES